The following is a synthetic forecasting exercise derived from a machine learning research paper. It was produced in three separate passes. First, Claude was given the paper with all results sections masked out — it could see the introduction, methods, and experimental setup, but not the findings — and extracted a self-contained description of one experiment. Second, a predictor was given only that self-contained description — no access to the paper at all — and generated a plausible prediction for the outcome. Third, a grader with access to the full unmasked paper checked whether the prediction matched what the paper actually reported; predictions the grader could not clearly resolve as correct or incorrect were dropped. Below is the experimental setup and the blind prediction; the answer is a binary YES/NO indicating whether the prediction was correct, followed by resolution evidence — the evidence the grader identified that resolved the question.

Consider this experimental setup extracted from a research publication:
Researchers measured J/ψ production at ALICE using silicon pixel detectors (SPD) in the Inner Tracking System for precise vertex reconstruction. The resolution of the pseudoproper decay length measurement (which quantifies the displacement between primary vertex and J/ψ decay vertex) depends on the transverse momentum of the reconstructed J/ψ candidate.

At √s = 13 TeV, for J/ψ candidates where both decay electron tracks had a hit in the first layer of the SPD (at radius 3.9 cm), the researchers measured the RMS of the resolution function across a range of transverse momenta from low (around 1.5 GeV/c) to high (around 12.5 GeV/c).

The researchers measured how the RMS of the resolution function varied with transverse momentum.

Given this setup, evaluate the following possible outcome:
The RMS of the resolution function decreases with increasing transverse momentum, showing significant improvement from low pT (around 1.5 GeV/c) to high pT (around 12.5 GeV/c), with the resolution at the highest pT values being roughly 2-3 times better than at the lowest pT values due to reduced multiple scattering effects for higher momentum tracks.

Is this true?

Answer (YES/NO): NO